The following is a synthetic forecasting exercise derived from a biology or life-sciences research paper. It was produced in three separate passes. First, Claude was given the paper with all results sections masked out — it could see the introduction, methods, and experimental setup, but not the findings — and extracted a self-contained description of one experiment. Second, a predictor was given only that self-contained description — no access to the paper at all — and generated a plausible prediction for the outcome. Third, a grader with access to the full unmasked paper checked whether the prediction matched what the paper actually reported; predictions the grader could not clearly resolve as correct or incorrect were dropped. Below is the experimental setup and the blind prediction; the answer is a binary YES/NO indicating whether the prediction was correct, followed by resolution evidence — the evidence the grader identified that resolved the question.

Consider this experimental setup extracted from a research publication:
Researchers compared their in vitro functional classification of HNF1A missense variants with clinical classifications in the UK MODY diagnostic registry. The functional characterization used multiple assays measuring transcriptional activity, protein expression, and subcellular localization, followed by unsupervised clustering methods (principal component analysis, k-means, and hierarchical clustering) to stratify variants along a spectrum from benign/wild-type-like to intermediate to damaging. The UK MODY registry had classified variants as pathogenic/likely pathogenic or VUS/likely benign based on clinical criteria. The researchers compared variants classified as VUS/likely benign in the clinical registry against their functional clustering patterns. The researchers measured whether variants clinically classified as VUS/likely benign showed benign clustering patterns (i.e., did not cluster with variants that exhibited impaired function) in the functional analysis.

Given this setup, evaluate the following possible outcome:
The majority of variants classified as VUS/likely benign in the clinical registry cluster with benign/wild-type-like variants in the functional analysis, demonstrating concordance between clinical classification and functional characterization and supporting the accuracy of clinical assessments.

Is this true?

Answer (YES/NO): YES